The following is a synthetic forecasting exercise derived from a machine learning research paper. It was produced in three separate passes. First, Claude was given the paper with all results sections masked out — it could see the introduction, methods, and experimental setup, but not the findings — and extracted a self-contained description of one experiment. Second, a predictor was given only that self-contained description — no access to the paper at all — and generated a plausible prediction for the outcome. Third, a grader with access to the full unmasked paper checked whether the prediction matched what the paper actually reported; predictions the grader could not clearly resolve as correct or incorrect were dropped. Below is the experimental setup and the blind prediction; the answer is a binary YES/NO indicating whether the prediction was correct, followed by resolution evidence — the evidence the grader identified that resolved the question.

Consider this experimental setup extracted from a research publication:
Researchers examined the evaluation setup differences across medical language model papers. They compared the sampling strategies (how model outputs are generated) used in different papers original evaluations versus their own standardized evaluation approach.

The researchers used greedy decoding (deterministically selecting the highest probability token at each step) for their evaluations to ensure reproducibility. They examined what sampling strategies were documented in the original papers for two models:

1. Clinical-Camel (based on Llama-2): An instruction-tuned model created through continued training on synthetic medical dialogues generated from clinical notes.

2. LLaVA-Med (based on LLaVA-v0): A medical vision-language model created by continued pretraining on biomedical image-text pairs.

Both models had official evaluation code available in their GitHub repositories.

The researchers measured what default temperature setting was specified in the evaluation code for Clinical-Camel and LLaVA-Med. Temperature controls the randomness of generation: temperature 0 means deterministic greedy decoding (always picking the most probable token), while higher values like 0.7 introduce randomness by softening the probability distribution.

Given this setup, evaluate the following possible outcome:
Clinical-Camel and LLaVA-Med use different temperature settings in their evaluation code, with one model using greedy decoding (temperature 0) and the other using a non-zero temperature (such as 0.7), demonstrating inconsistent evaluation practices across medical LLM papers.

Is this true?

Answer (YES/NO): NO